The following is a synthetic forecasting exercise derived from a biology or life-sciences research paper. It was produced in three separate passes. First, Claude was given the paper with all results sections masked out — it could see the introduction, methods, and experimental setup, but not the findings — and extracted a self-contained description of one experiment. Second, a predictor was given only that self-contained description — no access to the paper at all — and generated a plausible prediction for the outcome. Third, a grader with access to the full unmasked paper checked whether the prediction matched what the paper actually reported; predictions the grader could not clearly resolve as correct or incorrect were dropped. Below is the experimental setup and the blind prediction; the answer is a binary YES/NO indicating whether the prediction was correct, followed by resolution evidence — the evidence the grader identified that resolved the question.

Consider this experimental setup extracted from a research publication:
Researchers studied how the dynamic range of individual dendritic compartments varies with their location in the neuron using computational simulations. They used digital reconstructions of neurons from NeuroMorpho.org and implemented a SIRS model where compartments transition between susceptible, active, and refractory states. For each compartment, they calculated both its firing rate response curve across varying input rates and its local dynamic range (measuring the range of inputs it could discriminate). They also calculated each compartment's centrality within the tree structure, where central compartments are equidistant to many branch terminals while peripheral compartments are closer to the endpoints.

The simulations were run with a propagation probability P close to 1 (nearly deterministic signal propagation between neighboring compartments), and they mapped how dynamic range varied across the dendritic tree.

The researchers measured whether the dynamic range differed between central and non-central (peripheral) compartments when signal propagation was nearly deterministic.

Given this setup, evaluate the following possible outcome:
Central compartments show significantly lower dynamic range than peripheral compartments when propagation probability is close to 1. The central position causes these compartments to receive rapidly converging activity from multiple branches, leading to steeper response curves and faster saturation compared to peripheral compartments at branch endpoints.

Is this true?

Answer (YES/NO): NO